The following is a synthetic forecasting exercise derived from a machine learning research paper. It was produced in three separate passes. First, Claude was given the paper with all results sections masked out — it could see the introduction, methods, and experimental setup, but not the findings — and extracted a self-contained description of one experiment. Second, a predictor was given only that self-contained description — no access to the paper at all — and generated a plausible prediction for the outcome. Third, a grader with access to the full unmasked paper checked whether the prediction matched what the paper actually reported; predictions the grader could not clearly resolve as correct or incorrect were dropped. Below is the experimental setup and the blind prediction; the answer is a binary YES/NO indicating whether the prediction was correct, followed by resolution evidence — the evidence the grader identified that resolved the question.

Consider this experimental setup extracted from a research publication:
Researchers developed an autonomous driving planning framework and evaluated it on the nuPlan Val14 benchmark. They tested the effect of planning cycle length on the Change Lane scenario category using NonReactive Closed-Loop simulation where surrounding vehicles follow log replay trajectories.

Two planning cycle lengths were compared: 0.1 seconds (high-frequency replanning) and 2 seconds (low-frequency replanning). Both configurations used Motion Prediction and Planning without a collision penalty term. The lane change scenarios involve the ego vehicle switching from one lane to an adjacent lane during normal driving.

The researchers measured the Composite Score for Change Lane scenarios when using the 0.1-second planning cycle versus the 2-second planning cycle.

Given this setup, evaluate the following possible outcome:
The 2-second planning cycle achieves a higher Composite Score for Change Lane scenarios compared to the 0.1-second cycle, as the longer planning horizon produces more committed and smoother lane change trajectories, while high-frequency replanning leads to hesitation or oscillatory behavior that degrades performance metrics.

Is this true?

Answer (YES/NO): YES